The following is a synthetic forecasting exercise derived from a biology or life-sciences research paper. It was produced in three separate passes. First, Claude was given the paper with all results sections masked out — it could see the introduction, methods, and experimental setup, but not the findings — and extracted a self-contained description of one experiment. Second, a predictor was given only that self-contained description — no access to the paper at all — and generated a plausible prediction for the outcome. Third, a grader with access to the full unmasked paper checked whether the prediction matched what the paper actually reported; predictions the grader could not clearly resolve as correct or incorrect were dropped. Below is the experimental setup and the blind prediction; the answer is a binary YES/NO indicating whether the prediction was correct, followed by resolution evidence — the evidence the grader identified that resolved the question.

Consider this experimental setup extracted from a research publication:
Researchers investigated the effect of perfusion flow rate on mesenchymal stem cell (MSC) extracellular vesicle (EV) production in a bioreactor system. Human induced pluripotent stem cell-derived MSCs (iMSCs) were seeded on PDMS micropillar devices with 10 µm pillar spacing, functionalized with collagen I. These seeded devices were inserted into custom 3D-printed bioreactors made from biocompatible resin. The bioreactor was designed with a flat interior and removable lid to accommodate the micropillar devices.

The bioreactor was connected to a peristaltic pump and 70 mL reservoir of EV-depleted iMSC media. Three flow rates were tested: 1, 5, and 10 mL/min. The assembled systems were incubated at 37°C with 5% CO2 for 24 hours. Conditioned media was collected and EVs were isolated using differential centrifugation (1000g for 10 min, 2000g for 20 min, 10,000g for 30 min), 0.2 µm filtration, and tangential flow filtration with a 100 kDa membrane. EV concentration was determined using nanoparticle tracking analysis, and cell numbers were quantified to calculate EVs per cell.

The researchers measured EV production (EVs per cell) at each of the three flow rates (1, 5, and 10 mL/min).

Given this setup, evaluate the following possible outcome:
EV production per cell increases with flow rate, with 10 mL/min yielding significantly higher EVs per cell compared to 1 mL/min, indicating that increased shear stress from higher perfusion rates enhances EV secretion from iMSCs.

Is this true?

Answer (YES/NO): YES